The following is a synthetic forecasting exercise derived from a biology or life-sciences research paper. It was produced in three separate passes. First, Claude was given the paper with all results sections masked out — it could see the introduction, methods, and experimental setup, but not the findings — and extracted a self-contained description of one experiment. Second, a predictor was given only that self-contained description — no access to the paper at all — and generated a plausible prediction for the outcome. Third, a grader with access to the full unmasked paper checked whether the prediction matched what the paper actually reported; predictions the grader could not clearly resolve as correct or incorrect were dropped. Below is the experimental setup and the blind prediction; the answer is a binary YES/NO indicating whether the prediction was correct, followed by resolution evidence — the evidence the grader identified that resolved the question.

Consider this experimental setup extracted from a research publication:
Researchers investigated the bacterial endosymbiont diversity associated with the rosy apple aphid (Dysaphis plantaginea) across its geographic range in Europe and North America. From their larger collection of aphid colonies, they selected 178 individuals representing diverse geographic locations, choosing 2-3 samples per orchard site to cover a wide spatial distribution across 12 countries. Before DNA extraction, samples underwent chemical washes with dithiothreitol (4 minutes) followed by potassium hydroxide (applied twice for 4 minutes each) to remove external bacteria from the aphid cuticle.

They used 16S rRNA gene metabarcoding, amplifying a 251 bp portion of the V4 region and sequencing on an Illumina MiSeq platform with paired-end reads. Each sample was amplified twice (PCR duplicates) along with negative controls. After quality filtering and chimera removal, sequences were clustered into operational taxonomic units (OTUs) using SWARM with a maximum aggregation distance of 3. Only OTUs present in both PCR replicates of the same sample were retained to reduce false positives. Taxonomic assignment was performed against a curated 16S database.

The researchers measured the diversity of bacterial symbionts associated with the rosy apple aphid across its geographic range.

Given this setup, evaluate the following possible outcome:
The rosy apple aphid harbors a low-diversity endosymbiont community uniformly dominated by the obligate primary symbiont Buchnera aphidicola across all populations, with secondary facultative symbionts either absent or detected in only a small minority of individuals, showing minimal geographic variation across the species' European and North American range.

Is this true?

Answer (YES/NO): YES